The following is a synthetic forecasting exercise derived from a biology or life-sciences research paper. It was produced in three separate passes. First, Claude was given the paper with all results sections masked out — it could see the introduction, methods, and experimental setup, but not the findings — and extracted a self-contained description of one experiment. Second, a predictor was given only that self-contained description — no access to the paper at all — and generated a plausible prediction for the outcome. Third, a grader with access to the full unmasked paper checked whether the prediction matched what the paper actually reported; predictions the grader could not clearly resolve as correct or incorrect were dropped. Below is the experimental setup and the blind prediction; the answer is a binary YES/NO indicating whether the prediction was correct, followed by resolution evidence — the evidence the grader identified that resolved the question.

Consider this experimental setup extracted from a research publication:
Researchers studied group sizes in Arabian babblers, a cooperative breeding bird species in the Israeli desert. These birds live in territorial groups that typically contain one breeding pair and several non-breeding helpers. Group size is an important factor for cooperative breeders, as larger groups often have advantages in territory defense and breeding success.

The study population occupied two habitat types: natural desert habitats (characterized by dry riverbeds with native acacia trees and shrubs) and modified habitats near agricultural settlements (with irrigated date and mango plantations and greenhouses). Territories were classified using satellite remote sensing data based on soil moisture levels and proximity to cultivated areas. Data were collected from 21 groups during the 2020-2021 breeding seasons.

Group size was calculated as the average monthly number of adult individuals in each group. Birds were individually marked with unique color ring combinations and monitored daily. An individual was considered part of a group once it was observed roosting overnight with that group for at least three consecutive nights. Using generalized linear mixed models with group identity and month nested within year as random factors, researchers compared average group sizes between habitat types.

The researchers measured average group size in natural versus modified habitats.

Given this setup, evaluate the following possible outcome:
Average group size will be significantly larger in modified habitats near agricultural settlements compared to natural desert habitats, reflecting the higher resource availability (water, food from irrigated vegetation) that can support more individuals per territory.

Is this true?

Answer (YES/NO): NO